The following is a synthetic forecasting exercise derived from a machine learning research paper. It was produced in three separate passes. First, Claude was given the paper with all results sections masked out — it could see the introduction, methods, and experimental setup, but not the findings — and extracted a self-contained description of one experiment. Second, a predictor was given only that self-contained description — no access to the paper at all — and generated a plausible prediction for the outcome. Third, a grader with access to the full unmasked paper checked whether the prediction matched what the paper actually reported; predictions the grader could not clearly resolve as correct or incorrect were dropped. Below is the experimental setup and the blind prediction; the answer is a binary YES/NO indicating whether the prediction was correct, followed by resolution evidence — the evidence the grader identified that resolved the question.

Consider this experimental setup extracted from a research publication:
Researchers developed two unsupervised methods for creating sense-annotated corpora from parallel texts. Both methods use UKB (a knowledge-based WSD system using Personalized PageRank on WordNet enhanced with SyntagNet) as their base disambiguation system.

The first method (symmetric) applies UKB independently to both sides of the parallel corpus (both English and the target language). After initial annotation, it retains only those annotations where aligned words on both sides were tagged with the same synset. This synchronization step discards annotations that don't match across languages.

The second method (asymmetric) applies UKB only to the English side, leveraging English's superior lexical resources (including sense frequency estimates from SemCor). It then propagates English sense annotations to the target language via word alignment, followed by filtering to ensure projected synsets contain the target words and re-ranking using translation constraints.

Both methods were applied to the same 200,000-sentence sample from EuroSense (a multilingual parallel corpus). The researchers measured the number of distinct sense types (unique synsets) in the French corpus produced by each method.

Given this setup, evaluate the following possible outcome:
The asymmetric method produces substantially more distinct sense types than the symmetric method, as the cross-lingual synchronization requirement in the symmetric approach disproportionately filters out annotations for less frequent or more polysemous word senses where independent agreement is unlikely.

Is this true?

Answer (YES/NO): YES